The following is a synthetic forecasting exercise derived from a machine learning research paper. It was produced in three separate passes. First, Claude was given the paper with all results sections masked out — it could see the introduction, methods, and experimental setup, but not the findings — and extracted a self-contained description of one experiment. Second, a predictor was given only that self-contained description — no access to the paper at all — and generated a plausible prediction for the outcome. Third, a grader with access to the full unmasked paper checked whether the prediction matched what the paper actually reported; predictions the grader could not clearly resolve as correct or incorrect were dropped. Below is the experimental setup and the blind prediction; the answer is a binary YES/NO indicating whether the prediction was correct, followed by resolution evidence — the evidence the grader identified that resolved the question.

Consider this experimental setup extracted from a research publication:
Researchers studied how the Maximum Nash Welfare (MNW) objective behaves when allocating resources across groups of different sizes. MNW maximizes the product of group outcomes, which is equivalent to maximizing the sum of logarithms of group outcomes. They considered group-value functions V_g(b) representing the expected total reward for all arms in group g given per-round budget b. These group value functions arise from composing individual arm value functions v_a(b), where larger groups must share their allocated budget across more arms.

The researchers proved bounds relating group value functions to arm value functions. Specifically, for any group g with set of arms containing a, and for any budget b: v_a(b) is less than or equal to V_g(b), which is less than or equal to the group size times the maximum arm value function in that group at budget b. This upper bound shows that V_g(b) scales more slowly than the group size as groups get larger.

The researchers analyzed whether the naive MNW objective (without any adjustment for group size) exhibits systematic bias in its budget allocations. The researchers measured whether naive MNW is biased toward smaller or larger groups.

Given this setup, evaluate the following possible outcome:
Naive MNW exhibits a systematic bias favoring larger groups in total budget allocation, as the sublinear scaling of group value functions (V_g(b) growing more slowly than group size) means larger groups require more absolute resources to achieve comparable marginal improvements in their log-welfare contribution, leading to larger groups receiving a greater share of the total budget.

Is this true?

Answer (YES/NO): NO